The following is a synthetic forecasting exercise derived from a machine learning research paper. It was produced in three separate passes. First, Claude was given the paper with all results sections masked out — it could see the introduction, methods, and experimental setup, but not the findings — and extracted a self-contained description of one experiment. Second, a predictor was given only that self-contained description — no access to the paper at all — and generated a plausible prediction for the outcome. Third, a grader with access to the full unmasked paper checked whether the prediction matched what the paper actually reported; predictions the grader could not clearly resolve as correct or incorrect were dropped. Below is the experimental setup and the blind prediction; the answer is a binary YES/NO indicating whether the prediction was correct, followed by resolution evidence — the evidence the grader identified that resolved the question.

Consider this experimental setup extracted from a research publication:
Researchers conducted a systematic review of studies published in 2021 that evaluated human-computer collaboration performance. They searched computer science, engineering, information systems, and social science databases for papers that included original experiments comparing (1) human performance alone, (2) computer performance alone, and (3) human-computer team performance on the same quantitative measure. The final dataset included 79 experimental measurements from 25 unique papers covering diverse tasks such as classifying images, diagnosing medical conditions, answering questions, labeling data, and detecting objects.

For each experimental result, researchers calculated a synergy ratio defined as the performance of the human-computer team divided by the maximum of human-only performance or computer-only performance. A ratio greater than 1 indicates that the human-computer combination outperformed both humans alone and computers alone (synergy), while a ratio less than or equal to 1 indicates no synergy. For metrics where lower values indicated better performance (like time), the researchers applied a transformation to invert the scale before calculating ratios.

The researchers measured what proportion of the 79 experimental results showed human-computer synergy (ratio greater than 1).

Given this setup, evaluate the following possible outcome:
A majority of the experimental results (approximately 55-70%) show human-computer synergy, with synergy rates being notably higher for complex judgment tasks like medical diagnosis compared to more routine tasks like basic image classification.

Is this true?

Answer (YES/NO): NO